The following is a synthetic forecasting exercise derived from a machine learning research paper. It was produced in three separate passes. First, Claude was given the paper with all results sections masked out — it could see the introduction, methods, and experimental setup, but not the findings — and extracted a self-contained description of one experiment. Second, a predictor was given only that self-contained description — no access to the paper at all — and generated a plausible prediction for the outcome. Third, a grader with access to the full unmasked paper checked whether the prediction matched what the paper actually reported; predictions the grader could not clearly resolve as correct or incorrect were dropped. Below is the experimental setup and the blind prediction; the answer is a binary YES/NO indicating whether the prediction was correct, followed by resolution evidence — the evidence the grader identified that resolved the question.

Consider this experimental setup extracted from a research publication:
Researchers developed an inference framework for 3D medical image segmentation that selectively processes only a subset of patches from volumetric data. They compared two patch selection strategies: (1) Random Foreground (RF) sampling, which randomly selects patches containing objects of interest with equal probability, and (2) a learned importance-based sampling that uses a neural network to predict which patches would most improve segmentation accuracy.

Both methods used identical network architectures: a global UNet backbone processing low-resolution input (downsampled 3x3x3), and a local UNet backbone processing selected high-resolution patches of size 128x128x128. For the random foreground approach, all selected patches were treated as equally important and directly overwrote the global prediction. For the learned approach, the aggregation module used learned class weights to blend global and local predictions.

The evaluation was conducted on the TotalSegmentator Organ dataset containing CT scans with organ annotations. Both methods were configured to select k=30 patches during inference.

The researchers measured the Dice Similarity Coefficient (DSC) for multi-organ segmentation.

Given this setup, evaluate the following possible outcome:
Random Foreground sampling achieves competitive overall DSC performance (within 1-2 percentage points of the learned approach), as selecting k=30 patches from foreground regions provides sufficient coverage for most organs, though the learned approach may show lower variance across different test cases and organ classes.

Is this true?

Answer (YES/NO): NO